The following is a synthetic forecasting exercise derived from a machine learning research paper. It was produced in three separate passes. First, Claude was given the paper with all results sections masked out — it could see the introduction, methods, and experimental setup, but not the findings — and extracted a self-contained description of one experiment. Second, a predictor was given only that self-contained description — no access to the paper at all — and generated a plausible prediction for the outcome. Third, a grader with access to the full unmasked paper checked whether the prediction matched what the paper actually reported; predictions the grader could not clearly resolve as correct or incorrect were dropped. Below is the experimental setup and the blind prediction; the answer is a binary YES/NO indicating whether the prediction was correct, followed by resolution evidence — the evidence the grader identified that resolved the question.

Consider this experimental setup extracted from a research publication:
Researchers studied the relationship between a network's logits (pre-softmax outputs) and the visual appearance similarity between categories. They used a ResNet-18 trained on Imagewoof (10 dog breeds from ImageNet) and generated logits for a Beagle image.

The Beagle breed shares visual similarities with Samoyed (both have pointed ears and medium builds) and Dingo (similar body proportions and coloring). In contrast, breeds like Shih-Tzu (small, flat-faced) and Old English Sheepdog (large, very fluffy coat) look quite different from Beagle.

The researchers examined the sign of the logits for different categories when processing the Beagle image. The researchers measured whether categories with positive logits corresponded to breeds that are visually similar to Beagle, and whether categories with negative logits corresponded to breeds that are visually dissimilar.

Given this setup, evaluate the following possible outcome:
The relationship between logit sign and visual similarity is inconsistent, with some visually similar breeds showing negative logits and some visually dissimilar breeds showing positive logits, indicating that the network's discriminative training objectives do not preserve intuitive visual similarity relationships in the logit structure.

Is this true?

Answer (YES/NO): NO